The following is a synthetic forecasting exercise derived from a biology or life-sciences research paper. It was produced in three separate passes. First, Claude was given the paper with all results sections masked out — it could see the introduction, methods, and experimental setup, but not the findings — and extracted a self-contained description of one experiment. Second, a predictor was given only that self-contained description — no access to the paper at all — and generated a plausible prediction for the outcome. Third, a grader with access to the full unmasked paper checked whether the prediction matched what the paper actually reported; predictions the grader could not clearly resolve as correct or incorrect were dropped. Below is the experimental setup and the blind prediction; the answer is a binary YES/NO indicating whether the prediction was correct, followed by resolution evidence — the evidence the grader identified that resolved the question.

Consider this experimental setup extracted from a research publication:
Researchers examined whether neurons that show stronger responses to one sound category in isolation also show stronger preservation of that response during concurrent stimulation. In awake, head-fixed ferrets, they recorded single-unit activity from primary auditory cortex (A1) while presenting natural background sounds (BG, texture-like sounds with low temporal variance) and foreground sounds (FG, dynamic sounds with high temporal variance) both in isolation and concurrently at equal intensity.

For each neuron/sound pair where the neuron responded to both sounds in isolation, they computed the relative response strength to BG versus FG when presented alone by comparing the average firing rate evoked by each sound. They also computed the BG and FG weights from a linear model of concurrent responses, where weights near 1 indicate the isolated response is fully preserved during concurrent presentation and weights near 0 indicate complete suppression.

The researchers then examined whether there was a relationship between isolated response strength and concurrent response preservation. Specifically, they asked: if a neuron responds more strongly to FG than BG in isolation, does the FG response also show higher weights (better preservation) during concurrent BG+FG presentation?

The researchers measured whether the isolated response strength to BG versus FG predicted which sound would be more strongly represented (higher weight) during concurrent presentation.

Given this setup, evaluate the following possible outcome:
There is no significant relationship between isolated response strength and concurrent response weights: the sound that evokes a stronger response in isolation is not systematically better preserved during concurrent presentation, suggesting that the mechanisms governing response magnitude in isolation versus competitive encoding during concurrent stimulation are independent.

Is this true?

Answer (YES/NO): NO